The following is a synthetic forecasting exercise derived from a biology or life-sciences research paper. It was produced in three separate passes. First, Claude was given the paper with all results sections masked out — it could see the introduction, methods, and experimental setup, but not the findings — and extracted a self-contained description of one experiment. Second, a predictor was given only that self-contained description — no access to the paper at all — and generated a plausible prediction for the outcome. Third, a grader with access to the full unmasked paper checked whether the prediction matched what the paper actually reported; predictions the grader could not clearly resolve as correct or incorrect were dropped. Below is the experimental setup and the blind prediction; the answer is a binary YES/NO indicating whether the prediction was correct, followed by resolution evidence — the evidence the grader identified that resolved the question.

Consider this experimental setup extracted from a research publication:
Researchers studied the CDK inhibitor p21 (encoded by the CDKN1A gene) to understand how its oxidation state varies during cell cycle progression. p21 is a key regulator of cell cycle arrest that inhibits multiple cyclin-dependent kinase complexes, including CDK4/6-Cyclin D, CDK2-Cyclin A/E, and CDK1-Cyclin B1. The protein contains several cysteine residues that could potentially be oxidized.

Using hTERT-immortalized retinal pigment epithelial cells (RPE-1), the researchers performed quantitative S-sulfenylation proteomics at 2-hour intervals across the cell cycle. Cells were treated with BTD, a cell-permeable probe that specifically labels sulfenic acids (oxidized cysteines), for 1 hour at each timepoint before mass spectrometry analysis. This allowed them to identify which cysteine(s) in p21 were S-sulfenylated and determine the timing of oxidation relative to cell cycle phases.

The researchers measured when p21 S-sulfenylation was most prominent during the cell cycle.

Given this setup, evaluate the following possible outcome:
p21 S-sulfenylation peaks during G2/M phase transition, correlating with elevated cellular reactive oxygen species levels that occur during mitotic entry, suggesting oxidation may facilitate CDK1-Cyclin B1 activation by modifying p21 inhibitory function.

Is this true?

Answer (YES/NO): YES